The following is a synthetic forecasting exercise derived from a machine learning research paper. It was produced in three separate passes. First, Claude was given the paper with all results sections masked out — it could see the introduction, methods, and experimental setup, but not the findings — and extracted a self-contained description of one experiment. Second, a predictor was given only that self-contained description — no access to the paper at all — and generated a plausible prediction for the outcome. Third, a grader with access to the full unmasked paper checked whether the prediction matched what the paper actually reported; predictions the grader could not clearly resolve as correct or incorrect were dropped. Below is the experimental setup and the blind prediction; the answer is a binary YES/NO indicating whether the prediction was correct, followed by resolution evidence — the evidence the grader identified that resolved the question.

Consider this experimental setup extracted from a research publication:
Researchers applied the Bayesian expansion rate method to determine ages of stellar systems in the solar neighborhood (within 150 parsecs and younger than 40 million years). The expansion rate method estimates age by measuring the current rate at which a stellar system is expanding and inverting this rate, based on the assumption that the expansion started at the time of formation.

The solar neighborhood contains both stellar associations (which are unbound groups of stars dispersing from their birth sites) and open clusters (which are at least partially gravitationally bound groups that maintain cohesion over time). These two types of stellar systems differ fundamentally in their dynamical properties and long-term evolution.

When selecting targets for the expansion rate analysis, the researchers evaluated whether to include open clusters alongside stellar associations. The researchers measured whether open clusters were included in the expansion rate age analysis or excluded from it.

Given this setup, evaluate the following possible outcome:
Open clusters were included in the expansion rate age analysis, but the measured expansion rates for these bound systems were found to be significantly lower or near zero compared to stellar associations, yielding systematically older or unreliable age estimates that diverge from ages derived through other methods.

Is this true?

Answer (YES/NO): NO